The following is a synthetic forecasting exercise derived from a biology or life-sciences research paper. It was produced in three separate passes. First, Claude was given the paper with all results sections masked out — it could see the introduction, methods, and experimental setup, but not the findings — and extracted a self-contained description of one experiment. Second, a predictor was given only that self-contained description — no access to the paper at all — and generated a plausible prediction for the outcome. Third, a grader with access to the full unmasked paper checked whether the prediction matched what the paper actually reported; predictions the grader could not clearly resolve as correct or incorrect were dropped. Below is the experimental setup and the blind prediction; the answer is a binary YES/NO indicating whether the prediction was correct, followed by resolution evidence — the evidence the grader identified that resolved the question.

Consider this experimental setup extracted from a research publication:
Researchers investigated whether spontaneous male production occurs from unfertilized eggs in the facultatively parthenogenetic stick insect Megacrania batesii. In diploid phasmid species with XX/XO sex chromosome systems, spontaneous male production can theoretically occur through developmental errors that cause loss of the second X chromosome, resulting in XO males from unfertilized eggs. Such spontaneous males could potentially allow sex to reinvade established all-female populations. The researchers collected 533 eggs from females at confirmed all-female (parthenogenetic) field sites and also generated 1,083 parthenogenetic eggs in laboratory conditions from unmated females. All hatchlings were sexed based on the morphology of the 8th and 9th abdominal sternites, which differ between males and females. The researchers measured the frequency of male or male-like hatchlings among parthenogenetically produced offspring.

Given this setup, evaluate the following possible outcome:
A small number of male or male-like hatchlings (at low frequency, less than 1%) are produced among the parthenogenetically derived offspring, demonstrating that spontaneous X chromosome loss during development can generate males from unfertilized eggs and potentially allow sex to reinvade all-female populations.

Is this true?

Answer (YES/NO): NO